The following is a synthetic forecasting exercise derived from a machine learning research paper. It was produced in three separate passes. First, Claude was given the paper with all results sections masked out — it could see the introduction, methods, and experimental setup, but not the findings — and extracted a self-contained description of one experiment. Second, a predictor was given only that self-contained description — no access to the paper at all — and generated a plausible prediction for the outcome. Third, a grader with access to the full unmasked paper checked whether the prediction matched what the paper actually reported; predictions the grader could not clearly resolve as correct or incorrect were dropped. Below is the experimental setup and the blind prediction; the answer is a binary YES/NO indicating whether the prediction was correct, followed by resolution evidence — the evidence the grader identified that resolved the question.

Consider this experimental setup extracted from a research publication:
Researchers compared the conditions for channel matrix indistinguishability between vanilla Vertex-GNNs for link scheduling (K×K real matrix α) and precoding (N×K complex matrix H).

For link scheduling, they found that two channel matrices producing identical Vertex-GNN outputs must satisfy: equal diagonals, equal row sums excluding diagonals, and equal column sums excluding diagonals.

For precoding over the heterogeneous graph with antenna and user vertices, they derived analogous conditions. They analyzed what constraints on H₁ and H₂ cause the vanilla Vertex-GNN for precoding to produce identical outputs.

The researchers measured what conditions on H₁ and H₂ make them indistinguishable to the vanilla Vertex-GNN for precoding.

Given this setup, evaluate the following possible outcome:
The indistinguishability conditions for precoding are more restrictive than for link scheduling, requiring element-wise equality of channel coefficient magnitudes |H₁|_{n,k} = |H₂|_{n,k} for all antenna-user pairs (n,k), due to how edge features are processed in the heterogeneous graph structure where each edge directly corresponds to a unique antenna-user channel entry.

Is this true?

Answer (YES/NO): NO